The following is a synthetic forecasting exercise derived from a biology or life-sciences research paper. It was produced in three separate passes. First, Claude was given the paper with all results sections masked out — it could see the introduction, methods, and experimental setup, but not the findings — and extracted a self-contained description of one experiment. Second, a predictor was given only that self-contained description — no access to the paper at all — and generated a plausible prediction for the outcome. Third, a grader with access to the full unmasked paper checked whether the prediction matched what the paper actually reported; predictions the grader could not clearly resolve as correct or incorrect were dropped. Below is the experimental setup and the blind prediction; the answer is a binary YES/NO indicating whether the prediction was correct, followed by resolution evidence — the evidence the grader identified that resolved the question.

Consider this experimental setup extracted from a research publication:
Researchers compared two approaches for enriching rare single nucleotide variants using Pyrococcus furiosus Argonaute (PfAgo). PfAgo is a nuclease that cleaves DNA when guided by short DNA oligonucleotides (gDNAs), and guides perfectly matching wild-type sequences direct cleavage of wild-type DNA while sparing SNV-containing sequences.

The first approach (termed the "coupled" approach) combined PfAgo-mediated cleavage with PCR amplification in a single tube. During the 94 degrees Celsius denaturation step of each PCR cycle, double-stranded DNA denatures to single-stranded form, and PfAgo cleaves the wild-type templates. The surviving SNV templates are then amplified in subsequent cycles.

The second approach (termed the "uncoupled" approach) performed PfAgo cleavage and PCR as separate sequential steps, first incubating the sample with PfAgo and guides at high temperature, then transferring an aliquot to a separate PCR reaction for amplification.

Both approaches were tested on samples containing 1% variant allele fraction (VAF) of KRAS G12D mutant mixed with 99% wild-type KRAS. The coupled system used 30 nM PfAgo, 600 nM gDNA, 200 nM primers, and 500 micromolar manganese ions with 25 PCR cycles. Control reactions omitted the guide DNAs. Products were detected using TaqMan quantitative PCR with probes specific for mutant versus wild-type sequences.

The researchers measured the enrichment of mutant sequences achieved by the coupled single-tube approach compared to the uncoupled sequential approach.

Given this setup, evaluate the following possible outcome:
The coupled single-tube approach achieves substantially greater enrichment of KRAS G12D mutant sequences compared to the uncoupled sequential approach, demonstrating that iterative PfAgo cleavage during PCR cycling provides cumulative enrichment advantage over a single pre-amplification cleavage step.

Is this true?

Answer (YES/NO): YES